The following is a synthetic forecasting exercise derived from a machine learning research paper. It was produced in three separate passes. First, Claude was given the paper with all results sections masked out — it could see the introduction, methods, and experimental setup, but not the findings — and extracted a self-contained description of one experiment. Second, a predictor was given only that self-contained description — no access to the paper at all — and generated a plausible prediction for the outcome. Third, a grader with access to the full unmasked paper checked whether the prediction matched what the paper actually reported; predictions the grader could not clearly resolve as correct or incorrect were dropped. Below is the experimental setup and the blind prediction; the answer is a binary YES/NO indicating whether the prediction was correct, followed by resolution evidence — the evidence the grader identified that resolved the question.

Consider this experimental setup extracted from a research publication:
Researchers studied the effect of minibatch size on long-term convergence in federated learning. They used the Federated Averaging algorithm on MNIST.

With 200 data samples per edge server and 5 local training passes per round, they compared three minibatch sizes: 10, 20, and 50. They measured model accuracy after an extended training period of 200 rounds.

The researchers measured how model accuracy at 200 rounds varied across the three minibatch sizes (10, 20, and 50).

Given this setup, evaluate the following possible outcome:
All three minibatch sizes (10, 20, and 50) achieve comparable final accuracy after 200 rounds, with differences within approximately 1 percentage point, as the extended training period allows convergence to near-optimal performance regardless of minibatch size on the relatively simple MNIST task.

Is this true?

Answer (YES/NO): YES